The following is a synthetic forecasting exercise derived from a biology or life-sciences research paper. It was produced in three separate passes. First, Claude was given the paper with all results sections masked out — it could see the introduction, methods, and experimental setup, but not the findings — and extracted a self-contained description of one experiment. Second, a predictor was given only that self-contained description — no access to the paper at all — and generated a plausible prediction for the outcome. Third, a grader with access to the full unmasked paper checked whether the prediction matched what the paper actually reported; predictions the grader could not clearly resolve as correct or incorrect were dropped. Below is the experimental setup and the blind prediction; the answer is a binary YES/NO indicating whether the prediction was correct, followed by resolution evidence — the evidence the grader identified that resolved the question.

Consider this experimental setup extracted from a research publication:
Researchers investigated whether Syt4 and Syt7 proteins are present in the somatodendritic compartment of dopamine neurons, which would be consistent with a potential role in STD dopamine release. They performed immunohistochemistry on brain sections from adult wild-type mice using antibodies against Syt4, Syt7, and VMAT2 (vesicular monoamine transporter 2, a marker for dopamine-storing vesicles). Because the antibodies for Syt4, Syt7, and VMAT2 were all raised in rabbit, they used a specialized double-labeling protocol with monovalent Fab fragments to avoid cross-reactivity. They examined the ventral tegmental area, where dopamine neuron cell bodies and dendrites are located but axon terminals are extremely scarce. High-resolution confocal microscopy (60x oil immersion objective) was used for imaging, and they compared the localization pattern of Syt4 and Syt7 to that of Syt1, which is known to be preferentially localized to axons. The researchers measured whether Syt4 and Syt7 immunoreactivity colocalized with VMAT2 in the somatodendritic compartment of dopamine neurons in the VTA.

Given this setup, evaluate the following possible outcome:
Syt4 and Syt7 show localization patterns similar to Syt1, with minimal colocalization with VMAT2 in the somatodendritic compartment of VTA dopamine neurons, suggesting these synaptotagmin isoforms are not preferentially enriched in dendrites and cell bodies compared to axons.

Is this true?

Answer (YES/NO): NO